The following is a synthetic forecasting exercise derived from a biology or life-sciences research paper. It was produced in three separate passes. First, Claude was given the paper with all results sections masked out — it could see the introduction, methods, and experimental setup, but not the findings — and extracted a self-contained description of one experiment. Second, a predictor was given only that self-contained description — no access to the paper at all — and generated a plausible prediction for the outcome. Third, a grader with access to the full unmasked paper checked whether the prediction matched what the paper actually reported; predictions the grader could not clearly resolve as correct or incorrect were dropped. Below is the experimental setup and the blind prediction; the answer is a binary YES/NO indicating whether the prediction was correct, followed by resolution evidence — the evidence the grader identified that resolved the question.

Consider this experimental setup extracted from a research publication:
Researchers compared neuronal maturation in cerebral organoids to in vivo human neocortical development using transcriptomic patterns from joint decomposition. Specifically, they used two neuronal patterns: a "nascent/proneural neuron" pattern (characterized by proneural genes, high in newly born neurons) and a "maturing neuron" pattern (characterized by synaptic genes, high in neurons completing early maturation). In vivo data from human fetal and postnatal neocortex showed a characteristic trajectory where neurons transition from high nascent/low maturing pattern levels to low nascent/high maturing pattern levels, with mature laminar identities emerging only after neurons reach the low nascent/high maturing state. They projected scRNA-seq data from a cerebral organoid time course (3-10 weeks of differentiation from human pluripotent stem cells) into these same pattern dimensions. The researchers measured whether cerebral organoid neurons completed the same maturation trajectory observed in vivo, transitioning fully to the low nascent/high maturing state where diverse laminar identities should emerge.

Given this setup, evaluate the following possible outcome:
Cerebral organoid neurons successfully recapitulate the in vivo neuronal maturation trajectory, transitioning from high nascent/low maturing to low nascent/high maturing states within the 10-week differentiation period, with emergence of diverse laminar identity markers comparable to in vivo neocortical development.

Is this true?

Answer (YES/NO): NO